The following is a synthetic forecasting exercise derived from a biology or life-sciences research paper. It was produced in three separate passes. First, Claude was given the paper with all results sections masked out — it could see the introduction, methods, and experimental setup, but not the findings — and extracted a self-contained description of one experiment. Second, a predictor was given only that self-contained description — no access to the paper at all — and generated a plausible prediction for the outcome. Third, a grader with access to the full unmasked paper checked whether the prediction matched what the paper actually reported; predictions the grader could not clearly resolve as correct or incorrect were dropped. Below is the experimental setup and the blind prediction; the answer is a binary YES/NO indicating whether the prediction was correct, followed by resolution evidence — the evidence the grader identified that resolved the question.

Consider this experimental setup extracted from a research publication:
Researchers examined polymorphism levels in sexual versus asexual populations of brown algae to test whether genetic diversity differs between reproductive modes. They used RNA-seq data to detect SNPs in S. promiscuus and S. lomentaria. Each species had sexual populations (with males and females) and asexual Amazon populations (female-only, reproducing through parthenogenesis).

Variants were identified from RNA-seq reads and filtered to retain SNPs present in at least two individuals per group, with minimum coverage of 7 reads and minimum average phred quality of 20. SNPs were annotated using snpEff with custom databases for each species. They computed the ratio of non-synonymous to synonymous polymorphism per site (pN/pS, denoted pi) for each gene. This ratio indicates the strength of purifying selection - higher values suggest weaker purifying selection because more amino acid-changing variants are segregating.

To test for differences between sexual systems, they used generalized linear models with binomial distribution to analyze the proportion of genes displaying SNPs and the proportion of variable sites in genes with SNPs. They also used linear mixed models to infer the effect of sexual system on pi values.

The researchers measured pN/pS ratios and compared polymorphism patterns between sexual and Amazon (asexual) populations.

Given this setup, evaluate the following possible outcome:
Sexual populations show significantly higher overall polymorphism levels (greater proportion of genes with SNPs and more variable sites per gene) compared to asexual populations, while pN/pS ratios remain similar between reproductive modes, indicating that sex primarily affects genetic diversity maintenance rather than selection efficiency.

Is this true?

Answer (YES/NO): NO